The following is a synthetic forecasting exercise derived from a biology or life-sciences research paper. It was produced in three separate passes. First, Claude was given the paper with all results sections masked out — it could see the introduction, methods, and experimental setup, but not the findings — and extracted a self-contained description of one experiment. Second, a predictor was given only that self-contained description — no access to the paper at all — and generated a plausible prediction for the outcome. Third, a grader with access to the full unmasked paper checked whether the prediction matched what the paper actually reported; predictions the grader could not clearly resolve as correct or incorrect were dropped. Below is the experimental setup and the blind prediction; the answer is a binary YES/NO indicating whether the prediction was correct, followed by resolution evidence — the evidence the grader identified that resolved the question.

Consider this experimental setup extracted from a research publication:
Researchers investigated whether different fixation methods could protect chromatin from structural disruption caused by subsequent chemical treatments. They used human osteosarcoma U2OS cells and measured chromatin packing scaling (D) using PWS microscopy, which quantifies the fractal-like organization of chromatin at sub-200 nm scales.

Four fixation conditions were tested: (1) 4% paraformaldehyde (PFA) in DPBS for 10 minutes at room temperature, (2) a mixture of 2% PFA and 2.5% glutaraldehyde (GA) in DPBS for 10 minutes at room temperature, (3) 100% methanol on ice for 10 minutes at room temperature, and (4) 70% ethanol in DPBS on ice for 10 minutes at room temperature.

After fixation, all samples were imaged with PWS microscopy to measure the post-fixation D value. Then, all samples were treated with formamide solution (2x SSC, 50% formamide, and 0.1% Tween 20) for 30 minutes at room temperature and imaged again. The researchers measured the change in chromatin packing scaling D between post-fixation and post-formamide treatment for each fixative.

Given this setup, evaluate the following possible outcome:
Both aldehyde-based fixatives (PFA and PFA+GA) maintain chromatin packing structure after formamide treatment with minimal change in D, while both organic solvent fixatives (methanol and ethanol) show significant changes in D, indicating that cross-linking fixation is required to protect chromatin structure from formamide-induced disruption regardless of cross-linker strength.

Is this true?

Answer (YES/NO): NO